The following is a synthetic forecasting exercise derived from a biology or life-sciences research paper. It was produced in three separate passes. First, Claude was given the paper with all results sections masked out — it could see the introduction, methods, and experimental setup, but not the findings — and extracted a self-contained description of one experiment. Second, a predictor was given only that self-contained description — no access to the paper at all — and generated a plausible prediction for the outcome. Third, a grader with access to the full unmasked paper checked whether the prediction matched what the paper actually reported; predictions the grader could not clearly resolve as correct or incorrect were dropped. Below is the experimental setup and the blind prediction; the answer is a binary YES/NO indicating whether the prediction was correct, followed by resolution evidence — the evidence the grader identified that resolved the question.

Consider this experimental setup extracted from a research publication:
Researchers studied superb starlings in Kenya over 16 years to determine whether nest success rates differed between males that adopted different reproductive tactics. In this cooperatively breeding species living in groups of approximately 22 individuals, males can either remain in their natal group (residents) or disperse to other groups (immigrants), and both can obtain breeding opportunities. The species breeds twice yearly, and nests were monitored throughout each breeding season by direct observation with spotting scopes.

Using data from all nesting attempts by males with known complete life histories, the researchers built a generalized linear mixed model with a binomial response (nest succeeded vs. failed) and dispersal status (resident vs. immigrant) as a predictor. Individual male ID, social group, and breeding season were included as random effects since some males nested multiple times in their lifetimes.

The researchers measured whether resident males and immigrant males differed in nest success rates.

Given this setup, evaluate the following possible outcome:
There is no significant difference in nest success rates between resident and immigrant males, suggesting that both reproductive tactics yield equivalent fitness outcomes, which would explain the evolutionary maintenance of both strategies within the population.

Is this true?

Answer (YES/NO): NO